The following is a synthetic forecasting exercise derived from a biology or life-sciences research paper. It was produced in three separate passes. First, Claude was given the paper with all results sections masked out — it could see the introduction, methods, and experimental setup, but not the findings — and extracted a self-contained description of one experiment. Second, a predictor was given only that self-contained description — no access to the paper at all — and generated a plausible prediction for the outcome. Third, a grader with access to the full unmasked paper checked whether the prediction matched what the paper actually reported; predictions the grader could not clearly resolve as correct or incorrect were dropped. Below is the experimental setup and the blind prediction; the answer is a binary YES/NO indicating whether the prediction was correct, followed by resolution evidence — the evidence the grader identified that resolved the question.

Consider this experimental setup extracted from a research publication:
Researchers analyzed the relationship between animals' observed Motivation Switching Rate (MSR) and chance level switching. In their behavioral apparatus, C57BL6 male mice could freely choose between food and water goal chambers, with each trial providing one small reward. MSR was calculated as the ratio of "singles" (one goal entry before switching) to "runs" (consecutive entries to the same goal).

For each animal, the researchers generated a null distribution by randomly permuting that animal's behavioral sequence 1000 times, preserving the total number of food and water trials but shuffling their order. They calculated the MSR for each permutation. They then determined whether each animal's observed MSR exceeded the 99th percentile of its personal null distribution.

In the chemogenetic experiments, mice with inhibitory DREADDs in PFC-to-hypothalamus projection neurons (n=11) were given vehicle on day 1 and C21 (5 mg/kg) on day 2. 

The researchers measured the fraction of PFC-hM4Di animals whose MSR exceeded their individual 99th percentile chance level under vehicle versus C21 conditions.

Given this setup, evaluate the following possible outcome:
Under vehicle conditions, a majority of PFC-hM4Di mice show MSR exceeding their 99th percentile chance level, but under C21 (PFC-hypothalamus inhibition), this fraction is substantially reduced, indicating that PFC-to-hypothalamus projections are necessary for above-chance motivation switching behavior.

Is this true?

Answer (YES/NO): NO